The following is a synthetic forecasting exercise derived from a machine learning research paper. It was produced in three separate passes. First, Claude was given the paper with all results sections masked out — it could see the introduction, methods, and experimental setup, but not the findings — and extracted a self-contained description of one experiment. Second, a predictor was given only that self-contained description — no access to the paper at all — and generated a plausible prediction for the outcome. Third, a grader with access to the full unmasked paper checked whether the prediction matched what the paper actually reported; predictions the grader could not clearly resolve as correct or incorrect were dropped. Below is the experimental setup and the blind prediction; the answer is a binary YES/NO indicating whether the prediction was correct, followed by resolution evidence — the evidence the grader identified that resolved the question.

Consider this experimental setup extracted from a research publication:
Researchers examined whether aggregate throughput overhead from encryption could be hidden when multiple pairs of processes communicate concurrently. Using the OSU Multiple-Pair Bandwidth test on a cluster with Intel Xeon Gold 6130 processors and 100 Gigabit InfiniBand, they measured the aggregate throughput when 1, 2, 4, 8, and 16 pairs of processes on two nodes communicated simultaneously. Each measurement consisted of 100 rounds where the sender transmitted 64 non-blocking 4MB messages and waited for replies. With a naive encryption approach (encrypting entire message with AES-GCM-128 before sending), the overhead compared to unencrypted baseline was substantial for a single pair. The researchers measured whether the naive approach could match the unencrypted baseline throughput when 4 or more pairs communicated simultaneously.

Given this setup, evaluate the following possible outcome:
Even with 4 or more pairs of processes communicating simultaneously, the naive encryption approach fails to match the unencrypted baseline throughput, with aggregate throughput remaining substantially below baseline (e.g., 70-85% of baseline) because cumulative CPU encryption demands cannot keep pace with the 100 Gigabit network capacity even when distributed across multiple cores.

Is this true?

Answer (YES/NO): NO